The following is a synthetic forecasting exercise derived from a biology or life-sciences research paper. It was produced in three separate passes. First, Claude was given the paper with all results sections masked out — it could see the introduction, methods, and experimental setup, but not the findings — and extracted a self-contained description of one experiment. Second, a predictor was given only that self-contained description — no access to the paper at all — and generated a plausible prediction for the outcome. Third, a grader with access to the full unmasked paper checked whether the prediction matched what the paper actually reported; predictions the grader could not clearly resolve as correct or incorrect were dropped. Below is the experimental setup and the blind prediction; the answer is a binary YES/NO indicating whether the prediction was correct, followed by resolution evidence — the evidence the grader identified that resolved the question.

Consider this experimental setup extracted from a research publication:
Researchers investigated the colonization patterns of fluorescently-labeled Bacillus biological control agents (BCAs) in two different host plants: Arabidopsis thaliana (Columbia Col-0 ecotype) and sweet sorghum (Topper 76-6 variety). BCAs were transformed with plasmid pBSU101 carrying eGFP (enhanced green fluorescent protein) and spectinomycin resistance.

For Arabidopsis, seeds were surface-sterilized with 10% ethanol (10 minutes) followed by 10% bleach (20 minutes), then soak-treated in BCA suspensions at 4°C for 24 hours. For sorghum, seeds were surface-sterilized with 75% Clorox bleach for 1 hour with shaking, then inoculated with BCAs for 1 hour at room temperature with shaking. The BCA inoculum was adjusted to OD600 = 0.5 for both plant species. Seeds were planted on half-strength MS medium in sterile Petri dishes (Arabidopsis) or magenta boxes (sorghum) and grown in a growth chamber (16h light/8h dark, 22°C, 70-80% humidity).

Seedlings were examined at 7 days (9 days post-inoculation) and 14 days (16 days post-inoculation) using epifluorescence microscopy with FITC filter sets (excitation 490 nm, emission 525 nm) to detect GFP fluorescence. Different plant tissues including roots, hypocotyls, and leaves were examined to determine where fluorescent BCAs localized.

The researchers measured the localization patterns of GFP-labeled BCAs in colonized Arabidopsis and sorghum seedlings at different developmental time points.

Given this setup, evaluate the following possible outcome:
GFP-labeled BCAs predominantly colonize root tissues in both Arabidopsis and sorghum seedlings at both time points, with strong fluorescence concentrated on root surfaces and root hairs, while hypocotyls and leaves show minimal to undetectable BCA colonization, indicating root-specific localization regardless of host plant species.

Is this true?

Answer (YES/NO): NO